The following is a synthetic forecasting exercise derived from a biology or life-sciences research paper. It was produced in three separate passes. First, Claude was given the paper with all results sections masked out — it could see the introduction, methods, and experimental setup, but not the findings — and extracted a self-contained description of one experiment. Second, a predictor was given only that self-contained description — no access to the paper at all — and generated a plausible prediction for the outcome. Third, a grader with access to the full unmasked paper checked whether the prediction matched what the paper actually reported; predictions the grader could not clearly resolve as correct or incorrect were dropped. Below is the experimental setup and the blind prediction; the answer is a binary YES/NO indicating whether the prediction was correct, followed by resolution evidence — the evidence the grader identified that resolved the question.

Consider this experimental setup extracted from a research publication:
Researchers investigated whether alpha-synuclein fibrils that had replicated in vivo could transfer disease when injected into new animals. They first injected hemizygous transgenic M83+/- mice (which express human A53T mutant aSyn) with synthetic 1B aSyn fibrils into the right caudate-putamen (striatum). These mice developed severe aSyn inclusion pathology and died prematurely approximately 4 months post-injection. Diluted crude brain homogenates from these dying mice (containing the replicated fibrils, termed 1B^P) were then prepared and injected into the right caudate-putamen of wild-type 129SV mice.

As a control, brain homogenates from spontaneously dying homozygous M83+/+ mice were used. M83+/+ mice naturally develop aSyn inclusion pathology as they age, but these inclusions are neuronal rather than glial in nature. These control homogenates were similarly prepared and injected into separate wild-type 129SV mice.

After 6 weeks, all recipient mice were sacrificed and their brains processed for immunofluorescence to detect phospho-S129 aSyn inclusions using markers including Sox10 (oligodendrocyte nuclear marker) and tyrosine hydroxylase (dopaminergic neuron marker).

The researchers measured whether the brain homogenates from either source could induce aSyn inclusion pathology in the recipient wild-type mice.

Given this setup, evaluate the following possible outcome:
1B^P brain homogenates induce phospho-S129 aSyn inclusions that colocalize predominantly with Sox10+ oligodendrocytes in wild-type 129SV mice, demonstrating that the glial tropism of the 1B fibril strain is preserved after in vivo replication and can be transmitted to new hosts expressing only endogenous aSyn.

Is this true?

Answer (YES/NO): NO